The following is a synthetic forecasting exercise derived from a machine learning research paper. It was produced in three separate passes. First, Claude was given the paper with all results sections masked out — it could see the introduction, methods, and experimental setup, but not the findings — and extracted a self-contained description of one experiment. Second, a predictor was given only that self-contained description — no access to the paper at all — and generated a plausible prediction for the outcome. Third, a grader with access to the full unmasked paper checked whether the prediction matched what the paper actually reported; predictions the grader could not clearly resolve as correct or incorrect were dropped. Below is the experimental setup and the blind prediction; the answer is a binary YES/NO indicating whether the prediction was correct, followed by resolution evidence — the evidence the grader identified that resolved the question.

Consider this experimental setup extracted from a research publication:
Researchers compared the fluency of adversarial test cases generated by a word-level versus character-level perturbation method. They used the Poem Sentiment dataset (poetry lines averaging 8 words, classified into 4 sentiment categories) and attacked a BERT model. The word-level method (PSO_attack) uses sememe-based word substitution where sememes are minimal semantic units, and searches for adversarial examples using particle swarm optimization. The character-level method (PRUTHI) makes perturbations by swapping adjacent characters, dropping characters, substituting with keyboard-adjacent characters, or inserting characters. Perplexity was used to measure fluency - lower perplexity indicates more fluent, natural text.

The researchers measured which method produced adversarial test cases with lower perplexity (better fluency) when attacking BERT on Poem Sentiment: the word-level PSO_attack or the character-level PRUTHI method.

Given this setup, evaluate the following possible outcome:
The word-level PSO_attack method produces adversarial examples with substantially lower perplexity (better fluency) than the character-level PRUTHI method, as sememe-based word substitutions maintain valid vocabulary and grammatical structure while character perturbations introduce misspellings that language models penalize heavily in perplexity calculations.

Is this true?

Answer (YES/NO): YES